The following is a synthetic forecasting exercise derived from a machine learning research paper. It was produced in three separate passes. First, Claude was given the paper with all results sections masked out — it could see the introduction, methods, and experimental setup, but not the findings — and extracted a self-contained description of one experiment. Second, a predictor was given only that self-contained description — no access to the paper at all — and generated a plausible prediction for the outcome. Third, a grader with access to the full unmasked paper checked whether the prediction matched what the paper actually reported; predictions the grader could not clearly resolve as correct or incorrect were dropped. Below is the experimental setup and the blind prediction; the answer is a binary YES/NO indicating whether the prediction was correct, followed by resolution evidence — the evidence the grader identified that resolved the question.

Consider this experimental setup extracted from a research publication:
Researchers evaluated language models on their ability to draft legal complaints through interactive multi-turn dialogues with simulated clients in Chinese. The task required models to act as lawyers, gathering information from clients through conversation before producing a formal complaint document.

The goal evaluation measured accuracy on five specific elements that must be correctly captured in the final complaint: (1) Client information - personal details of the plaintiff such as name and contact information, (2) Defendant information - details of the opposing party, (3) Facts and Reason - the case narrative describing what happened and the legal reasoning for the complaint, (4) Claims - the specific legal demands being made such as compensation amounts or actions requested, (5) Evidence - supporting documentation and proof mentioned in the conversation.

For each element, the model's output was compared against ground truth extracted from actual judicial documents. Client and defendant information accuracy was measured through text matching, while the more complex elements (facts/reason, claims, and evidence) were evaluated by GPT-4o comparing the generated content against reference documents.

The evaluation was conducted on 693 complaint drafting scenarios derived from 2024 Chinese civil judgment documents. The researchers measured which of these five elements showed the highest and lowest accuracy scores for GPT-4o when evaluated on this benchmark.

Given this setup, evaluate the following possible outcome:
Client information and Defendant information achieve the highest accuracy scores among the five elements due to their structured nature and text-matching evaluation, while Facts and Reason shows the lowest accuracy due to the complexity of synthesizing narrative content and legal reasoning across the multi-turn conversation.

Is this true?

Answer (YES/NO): YES